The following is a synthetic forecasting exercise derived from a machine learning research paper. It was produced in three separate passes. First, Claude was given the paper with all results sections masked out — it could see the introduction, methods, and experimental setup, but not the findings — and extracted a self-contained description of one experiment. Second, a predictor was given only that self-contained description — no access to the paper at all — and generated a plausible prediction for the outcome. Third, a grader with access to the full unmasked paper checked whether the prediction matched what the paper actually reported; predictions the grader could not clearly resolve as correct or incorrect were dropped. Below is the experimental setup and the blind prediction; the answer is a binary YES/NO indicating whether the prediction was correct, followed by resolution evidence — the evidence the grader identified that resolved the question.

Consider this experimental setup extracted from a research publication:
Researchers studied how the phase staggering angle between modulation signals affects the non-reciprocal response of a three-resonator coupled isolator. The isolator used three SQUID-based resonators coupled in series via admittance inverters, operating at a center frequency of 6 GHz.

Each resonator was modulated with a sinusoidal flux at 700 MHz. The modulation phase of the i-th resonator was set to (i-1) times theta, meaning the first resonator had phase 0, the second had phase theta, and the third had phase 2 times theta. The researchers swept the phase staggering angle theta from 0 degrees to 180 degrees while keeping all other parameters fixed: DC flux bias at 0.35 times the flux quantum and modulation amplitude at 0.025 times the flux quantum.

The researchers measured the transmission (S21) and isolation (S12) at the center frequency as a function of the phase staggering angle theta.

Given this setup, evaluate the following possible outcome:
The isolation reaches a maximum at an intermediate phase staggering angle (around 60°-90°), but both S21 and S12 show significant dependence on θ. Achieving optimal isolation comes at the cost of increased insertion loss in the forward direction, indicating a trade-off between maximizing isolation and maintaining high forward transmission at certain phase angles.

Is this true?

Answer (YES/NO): NO